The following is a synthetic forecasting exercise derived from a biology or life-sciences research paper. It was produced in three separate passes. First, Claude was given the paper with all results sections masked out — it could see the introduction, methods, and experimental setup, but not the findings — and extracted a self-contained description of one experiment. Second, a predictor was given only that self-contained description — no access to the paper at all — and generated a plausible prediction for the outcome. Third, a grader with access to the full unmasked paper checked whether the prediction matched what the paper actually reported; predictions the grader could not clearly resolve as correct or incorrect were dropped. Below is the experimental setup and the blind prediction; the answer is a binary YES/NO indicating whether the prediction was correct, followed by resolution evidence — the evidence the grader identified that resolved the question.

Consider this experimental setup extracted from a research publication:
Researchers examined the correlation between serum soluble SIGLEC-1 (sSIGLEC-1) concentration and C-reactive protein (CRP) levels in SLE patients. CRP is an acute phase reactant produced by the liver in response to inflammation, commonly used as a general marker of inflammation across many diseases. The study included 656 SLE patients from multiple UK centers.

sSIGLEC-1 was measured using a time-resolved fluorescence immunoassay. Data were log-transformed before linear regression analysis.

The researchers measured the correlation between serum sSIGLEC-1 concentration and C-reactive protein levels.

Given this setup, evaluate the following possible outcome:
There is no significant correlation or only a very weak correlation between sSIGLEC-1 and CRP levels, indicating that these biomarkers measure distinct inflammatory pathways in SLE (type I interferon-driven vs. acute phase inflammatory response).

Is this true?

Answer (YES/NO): YES